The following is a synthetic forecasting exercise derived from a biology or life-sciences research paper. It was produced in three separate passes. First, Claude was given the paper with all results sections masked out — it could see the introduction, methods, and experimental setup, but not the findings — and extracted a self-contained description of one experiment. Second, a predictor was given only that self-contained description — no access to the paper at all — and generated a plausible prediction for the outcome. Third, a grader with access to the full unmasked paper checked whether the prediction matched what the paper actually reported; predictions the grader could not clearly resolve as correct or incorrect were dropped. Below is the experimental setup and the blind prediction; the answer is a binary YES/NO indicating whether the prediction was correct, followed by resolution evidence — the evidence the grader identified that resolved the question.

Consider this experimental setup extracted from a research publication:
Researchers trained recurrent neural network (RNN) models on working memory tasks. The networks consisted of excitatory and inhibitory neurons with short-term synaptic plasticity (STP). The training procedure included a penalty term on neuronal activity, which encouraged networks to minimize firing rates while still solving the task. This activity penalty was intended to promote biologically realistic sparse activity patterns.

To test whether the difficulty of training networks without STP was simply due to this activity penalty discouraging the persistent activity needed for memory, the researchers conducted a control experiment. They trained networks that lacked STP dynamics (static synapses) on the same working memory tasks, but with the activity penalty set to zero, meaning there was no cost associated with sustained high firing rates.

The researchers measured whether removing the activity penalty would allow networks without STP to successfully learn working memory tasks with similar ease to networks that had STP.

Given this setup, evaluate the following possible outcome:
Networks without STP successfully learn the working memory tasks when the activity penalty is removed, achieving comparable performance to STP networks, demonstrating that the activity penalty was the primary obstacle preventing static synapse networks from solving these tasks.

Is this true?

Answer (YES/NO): NO